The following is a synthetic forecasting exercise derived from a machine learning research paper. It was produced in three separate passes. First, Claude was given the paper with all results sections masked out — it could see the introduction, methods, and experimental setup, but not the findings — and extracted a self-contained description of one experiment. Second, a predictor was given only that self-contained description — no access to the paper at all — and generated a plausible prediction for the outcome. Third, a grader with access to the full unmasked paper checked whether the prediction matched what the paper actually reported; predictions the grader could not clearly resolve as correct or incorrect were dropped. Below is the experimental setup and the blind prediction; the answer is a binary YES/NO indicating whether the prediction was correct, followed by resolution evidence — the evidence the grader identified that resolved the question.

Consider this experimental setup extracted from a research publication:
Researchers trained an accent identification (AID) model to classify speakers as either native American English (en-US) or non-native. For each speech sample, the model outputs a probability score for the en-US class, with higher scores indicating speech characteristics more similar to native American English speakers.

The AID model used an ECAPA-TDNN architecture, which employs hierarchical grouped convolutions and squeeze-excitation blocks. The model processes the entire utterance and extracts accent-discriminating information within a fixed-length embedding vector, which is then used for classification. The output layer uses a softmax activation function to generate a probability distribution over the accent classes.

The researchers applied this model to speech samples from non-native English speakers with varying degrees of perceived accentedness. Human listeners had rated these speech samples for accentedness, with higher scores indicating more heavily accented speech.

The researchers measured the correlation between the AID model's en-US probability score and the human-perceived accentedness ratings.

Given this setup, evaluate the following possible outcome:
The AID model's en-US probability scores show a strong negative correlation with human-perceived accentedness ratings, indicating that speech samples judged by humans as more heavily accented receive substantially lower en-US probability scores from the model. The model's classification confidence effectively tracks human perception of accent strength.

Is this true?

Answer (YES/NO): NO